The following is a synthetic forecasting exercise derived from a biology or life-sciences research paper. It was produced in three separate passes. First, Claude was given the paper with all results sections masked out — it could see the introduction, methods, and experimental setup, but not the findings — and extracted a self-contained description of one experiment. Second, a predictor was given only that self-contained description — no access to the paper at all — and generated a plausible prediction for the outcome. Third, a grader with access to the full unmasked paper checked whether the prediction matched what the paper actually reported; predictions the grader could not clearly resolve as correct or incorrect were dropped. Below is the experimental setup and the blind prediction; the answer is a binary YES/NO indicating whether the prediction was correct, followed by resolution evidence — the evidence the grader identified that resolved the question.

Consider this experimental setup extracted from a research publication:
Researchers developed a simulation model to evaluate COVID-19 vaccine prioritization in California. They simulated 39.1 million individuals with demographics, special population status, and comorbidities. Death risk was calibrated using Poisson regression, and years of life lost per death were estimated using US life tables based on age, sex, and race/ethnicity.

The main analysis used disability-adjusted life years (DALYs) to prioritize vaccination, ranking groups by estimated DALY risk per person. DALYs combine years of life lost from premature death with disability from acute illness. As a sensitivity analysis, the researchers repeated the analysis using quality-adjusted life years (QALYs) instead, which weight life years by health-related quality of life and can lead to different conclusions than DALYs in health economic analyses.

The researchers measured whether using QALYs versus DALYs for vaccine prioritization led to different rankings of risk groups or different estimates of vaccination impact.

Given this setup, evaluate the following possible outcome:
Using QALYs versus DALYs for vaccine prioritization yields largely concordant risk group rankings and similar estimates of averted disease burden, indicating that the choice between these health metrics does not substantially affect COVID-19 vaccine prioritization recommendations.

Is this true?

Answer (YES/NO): YES